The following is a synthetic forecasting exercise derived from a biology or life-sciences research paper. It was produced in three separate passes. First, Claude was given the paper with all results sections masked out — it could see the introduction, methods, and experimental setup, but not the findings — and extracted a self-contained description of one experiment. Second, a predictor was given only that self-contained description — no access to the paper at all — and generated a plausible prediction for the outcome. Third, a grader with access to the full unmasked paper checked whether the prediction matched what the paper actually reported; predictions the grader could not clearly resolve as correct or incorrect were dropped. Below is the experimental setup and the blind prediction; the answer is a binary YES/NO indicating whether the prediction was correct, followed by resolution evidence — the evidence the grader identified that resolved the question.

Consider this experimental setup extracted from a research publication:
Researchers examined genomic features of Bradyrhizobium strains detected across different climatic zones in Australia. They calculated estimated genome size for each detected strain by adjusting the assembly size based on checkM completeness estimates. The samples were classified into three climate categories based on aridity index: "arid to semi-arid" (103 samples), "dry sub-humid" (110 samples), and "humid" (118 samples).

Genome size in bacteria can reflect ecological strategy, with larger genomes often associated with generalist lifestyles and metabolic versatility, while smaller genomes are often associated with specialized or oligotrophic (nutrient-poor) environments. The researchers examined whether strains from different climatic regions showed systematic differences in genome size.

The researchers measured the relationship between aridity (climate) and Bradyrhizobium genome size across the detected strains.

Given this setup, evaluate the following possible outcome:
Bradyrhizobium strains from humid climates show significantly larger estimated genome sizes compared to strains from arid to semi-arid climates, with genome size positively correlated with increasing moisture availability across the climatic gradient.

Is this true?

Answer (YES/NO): NO